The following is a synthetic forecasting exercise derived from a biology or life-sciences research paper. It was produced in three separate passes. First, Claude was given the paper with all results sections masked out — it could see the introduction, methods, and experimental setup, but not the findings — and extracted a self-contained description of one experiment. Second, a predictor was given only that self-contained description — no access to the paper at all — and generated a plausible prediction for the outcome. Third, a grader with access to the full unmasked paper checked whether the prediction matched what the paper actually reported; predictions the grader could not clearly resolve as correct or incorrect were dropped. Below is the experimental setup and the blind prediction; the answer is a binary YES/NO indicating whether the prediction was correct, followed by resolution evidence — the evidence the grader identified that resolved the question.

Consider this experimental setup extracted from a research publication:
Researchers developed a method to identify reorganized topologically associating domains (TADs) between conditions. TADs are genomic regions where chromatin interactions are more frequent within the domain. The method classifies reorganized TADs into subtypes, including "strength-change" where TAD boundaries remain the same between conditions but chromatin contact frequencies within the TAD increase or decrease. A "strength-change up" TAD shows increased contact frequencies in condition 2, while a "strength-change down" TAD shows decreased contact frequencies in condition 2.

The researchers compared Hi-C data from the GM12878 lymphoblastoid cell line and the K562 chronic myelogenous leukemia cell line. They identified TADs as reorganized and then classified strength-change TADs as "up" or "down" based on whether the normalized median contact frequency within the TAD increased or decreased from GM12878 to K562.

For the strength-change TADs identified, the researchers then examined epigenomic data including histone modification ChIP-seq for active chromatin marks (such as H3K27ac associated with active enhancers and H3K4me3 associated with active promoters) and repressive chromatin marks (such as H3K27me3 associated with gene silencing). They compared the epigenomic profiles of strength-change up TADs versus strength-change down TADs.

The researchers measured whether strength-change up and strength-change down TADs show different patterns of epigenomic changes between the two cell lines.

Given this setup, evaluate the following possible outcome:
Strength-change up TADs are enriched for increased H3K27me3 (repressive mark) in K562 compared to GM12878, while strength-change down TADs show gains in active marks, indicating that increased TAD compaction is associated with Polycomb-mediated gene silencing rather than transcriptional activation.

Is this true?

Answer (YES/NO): NO